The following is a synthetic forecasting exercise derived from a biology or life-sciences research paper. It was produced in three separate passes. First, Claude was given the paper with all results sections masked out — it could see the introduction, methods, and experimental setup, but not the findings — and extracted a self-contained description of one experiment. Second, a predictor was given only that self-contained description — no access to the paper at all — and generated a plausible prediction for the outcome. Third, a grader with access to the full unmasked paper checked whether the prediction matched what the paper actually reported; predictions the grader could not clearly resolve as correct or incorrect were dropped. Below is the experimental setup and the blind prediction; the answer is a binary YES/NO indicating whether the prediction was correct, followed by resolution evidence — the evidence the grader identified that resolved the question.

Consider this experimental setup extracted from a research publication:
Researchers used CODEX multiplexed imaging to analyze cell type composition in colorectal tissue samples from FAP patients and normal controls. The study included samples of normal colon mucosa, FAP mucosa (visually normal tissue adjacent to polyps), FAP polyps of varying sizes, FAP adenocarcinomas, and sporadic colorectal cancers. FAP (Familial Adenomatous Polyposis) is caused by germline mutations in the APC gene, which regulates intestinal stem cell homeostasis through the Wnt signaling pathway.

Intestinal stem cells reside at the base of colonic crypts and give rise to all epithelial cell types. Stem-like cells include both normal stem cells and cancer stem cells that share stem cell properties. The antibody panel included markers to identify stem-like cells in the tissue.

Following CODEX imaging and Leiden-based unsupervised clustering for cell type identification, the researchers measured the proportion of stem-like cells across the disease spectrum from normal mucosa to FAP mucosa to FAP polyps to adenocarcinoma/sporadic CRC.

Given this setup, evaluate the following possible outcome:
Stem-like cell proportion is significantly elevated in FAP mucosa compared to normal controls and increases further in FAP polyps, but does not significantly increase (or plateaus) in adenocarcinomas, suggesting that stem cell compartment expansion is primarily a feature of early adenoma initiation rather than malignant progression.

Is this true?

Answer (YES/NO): NO